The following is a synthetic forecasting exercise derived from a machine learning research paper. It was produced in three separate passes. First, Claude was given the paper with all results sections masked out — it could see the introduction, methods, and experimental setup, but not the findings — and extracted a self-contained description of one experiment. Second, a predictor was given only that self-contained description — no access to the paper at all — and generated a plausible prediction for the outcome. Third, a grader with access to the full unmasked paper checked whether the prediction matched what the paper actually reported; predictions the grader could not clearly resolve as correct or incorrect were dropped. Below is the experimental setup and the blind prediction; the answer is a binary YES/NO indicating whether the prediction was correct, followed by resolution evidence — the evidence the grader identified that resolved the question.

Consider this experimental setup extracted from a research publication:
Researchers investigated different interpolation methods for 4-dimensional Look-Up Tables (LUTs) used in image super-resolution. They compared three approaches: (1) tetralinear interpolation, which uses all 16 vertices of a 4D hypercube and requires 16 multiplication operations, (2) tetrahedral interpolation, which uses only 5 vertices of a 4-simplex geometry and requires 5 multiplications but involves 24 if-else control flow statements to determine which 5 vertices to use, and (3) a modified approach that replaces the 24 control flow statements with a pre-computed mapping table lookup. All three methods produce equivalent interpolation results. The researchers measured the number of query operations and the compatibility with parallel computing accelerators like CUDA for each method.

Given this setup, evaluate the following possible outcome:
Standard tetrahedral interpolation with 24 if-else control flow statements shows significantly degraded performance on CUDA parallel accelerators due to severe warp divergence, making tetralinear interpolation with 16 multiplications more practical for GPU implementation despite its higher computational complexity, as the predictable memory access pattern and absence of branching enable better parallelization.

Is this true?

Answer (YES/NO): YES